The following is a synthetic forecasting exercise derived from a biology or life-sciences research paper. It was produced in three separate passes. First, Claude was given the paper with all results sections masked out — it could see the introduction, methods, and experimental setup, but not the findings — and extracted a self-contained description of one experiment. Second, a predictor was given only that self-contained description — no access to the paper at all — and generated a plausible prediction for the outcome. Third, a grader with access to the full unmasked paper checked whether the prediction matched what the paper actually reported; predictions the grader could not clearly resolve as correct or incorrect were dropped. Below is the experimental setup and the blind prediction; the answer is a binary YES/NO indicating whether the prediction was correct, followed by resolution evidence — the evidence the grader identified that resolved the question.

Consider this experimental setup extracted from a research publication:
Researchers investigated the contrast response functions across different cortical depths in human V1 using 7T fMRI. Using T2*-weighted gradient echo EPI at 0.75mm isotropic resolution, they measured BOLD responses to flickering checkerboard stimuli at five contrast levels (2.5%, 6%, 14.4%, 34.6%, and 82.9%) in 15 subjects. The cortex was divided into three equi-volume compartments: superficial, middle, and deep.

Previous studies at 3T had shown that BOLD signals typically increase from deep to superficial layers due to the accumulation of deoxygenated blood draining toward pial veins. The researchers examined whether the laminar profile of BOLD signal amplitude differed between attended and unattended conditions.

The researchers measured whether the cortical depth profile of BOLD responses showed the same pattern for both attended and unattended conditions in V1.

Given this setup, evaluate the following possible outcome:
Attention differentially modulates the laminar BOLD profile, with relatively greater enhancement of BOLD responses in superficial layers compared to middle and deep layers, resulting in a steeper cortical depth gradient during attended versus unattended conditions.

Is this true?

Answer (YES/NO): NO